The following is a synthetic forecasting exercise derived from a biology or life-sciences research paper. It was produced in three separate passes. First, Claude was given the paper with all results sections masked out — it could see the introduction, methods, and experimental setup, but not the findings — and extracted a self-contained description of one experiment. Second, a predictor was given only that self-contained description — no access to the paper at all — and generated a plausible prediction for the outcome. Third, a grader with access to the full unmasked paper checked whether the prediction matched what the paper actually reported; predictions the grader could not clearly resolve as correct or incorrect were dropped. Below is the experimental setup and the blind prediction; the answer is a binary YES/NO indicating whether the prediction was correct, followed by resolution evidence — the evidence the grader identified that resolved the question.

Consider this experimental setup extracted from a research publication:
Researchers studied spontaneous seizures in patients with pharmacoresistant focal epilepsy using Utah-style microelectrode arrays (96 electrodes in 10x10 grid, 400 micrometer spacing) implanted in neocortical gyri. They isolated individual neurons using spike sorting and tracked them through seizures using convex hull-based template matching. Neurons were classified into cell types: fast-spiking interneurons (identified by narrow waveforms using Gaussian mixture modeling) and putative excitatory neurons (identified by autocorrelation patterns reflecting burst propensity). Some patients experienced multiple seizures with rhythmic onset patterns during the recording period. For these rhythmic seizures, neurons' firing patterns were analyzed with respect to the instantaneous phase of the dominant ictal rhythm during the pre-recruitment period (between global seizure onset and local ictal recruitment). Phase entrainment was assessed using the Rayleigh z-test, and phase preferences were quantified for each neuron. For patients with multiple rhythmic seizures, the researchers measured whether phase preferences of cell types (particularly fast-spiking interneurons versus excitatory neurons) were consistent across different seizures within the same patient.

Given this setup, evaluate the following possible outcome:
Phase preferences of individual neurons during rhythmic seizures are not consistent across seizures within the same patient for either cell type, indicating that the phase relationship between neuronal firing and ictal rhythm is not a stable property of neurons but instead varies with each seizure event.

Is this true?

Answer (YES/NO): NO